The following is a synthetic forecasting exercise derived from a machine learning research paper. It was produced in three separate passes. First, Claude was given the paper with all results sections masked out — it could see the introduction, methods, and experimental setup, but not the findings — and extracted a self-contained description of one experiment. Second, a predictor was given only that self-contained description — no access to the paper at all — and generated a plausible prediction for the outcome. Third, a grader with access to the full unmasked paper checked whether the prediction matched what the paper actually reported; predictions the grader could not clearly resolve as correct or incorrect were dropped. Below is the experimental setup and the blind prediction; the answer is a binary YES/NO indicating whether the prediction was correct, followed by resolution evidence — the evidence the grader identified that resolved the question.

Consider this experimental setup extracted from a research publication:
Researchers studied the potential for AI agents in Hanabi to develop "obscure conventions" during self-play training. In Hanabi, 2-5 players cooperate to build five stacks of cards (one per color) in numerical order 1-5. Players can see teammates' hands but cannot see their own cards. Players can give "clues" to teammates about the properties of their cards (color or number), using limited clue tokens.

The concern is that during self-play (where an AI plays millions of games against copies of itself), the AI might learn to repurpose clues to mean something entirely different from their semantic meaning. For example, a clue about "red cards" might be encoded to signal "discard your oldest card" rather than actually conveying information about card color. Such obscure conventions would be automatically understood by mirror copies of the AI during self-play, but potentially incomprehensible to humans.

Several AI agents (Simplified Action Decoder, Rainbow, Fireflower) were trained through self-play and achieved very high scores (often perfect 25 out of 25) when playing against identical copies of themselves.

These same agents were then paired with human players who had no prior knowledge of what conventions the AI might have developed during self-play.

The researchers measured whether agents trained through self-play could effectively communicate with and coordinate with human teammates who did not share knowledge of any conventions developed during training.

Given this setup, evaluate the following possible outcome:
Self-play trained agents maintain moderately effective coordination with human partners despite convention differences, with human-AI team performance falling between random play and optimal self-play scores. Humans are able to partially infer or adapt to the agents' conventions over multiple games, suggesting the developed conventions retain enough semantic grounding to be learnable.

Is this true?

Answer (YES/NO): NO